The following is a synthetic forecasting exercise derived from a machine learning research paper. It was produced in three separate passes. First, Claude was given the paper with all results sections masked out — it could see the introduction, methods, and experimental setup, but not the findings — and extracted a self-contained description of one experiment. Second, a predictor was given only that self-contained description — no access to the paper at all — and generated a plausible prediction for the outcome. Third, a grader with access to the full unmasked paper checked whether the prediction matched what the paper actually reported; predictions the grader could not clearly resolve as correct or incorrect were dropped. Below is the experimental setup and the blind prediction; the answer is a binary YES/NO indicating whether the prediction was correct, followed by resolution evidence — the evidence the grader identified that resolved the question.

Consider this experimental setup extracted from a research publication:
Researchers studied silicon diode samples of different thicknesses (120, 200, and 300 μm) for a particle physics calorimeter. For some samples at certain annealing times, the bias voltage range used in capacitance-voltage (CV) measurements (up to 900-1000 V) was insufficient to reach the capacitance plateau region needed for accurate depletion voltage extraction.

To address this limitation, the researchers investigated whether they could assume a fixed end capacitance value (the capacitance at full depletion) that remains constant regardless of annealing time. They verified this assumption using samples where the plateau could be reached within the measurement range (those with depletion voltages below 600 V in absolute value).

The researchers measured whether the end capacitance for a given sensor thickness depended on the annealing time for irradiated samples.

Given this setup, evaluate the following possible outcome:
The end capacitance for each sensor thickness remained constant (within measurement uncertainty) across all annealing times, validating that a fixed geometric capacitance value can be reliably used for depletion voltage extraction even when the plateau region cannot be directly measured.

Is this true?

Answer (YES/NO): YES